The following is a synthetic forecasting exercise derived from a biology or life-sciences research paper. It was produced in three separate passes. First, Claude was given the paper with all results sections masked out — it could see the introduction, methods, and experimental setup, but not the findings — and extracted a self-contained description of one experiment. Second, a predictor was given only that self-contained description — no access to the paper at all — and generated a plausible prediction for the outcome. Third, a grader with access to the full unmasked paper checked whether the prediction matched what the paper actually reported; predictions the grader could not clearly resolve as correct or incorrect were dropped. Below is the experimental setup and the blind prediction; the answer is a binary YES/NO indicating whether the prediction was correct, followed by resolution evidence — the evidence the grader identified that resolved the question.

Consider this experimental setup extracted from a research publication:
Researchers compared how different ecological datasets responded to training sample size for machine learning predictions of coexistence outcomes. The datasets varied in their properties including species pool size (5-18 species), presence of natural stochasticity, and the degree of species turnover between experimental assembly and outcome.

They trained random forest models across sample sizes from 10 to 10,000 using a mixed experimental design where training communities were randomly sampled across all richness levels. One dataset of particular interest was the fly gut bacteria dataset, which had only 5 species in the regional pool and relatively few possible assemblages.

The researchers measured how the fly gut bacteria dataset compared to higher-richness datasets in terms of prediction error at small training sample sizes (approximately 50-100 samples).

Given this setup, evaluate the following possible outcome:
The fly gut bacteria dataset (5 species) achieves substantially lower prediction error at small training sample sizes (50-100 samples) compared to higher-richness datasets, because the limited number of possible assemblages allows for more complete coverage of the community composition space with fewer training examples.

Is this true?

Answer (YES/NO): NO